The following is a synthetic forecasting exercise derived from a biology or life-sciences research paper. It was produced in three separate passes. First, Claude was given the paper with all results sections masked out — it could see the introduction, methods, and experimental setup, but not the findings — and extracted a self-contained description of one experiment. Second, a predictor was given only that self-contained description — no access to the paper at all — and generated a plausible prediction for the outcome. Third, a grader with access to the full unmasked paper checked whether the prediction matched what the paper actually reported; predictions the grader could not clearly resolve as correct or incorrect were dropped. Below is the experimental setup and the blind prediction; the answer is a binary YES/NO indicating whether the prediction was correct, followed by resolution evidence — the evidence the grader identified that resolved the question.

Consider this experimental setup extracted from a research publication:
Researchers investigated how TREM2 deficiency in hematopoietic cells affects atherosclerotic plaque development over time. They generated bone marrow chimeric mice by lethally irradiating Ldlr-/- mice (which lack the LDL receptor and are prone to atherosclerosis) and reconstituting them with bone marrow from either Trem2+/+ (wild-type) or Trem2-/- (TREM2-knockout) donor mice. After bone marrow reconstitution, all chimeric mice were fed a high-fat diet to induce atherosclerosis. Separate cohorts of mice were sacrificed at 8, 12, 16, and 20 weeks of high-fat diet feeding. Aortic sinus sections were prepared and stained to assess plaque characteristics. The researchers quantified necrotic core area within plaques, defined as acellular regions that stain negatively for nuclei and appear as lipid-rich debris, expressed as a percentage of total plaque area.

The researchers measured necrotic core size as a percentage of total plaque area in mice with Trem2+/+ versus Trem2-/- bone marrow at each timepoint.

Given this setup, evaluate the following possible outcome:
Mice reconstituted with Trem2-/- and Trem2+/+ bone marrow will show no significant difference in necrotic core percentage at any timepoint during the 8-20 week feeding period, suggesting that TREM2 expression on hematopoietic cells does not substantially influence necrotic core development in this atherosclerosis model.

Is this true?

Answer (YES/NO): NO